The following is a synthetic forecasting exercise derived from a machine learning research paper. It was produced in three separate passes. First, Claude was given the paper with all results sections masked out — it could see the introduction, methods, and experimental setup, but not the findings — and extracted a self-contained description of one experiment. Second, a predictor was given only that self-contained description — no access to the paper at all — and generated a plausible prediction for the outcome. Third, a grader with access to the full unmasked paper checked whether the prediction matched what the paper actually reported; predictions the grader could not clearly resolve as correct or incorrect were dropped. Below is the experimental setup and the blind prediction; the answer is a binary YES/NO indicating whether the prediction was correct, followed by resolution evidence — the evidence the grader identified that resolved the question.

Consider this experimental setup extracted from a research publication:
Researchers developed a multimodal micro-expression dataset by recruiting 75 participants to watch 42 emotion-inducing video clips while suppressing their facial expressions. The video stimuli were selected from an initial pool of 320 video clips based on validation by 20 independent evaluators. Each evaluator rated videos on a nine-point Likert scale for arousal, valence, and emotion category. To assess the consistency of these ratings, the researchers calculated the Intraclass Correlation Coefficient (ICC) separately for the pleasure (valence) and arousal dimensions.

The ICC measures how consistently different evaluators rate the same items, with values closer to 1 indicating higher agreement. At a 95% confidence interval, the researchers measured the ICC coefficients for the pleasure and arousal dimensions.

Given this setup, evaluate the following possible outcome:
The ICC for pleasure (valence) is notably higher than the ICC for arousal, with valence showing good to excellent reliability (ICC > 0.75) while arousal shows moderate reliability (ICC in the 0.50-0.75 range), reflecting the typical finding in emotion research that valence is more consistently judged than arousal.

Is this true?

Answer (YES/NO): YES